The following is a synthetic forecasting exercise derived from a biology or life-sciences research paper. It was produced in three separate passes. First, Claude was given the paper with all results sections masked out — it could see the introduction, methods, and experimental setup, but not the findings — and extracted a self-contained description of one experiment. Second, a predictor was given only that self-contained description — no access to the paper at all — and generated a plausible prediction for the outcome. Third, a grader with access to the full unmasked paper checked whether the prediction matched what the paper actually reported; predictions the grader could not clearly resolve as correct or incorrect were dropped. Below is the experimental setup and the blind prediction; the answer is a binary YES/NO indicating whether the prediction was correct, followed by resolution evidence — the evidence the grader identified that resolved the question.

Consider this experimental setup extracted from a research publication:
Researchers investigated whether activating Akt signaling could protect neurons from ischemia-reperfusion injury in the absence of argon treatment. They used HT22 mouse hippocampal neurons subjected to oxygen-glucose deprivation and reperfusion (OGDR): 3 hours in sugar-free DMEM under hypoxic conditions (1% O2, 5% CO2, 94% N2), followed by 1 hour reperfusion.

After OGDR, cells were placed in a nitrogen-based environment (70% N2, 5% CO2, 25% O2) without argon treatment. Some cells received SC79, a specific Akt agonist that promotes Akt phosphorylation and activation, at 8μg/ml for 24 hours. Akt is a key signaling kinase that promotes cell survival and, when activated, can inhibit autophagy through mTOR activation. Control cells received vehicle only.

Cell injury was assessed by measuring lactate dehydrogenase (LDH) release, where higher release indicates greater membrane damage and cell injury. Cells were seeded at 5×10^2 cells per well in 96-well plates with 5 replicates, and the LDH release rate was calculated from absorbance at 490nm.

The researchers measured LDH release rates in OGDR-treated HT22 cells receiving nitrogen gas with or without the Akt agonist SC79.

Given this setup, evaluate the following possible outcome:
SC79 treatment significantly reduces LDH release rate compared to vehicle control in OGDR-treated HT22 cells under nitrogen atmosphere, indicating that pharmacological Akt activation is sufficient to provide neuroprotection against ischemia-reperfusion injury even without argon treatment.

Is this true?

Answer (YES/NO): YES